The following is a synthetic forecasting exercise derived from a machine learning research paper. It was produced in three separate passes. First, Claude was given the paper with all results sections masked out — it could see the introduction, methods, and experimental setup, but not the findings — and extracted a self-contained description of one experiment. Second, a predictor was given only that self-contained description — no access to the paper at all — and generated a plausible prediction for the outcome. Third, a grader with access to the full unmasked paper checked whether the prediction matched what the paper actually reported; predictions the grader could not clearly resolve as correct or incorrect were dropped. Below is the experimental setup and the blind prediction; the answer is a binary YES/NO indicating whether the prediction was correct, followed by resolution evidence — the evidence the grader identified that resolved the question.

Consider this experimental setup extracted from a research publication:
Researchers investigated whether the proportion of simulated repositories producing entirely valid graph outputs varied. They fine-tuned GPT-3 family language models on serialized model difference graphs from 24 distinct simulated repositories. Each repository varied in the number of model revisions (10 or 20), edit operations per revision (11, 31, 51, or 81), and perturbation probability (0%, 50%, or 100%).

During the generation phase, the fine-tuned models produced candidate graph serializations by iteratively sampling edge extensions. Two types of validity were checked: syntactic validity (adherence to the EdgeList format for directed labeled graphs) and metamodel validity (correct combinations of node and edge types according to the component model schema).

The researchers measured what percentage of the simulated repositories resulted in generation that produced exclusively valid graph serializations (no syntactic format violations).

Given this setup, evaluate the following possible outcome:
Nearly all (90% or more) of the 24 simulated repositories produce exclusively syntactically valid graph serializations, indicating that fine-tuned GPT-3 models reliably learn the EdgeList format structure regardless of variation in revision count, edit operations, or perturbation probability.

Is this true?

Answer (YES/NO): NO